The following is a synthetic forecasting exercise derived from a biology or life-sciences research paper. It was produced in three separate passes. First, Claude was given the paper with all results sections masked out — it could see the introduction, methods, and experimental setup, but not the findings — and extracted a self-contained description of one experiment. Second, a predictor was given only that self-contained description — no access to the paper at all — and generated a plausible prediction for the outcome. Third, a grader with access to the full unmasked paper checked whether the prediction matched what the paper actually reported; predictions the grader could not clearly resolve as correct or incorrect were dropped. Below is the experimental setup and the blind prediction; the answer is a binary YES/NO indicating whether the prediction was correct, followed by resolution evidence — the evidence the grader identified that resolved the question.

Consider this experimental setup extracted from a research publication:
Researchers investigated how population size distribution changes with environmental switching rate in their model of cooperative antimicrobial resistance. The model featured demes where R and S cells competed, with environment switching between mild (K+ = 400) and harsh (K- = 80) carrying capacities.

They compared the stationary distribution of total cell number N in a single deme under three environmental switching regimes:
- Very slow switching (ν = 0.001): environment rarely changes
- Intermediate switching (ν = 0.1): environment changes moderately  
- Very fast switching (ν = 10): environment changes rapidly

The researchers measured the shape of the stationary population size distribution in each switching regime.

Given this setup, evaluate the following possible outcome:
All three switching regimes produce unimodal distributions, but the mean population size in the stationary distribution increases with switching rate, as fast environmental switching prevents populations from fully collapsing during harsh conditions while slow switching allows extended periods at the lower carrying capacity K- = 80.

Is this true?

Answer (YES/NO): NO